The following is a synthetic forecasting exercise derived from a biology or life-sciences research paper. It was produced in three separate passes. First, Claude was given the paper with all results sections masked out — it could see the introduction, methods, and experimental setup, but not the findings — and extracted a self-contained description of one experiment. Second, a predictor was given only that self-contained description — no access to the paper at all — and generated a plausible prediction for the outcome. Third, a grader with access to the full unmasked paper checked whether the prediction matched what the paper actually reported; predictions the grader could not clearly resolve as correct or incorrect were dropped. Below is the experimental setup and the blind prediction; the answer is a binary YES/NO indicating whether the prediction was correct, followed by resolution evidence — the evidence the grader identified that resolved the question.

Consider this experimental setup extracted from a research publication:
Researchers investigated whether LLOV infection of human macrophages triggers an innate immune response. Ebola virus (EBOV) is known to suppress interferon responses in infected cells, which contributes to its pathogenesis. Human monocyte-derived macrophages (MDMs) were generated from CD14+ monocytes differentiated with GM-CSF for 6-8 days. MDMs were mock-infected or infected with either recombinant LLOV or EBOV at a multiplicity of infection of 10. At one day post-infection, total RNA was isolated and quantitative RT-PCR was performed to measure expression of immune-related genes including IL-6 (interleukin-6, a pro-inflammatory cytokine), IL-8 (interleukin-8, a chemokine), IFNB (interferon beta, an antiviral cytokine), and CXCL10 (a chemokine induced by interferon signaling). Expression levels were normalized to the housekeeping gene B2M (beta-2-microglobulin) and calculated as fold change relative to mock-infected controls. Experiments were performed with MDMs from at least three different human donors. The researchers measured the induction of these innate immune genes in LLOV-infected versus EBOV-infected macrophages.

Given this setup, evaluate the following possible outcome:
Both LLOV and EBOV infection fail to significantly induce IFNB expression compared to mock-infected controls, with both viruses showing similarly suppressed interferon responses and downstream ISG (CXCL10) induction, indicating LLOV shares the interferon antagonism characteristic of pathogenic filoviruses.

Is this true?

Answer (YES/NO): NO